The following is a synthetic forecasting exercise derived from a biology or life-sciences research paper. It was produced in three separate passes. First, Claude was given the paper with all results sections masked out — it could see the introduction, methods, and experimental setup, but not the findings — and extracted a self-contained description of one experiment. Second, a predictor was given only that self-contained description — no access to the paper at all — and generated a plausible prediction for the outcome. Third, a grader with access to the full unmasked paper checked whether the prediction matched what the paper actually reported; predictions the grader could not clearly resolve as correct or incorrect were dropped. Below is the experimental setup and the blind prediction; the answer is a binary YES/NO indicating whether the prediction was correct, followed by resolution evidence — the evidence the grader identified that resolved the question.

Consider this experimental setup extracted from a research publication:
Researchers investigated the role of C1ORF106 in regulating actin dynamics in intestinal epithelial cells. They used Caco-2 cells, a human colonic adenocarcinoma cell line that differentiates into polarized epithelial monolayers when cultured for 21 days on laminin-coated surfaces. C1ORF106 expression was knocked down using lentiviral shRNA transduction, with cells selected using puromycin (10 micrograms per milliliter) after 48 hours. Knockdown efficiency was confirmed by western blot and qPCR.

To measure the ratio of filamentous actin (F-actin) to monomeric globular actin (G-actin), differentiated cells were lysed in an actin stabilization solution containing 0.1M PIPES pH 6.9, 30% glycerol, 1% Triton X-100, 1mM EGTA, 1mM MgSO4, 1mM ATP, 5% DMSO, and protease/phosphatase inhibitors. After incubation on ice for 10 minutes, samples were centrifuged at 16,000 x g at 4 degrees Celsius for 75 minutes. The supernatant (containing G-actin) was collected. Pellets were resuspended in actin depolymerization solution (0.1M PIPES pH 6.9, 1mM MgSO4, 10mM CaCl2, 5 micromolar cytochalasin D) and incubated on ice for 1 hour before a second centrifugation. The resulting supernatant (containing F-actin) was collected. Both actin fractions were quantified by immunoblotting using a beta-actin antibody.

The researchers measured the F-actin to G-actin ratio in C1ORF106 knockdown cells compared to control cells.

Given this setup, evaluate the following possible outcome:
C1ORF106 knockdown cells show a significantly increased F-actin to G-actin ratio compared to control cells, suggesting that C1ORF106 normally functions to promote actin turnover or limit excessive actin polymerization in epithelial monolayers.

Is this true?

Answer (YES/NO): YES